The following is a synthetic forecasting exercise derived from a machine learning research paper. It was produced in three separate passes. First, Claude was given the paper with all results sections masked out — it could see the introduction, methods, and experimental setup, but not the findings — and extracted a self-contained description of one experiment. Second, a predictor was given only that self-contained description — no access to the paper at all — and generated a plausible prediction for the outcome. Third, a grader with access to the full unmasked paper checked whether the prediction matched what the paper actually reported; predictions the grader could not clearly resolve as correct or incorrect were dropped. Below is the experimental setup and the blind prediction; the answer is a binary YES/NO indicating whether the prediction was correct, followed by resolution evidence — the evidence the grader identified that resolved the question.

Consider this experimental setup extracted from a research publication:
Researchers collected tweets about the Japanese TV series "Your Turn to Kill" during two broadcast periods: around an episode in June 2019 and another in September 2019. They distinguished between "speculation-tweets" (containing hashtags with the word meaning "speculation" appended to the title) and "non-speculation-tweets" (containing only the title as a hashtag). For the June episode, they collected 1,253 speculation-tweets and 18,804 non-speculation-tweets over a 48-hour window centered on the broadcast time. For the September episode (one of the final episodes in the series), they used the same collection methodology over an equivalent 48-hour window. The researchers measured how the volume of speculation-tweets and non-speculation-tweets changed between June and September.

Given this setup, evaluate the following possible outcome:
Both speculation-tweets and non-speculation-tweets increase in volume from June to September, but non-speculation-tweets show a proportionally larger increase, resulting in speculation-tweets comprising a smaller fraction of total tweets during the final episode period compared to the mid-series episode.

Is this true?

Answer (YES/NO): NO